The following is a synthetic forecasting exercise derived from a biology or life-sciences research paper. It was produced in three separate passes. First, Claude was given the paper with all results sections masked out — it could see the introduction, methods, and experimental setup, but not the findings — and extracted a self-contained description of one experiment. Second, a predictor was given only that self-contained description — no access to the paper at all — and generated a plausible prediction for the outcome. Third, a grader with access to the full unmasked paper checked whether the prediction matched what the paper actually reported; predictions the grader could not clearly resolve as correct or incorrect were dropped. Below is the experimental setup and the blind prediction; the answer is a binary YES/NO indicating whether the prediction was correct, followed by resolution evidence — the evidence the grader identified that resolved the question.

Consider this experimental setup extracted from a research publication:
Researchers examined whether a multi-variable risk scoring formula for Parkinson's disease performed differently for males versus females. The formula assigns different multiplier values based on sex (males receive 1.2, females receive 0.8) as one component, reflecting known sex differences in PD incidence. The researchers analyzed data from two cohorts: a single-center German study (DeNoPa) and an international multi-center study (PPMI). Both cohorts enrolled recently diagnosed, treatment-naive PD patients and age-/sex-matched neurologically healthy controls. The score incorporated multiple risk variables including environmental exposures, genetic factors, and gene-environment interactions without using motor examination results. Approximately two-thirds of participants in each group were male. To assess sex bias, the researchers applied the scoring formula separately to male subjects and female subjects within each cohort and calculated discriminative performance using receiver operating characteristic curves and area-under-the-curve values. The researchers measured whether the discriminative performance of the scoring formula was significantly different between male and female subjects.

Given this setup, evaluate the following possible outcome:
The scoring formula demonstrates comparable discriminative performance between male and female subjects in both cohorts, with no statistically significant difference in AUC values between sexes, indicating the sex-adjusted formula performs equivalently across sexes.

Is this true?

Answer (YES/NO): YES